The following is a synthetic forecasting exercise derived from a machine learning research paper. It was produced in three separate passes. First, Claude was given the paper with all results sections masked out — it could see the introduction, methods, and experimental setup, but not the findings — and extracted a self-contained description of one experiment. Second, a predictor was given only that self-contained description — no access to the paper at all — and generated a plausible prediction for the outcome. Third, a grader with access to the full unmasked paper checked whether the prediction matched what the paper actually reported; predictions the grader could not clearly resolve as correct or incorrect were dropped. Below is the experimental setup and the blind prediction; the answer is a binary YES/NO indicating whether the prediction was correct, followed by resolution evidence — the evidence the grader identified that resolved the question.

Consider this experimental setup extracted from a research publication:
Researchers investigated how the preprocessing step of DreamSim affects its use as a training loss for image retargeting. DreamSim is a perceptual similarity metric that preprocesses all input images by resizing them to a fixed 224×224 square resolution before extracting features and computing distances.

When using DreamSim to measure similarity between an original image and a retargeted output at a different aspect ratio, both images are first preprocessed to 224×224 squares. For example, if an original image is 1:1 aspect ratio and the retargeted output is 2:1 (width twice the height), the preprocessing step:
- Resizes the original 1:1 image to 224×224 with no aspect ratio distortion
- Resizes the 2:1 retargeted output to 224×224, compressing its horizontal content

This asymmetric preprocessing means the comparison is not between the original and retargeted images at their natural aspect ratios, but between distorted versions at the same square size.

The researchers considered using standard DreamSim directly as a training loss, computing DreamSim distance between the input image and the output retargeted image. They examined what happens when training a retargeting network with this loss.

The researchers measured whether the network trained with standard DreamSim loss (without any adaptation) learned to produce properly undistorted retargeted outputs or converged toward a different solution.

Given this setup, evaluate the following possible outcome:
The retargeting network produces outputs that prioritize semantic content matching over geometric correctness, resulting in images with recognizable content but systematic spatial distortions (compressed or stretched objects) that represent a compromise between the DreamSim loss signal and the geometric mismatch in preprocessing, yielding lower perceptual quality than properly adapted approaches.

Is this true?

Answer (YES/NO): NO